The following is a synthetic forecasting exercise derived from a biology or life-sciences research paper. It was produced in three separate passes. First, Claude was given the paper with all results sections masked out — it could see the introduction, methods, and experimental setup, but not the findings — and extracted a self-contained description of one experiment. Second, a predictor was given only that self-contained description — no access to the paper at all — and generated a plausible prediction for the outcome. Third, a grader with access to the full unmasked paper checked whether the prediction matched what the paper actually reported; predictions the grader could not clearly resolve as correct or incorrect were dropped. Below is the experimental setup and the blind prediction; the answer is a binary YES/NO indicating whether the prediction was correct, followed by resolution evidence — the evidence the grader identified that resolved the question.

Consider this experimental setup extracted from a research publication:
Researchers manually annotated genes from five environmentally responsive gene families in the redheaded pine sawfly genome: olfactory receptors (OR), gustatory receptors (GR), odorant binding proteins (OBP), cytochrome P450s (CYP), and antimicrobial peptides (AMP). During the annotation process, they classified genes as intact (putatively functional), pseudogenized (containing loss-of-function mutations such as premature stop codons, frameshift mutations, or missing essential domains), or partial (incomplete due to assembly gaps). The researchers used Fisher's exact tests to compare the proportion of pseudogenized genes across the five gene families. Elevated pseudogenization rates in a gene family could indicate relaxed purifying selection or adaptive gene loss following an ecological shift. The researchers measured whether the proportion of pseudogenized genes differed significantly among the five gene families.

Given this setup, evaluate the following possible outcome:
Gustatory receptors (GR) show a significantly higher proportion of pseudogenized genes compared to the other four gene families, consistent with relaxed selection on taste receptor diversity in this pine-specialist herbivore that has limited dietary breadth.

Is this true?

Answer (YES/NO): NO